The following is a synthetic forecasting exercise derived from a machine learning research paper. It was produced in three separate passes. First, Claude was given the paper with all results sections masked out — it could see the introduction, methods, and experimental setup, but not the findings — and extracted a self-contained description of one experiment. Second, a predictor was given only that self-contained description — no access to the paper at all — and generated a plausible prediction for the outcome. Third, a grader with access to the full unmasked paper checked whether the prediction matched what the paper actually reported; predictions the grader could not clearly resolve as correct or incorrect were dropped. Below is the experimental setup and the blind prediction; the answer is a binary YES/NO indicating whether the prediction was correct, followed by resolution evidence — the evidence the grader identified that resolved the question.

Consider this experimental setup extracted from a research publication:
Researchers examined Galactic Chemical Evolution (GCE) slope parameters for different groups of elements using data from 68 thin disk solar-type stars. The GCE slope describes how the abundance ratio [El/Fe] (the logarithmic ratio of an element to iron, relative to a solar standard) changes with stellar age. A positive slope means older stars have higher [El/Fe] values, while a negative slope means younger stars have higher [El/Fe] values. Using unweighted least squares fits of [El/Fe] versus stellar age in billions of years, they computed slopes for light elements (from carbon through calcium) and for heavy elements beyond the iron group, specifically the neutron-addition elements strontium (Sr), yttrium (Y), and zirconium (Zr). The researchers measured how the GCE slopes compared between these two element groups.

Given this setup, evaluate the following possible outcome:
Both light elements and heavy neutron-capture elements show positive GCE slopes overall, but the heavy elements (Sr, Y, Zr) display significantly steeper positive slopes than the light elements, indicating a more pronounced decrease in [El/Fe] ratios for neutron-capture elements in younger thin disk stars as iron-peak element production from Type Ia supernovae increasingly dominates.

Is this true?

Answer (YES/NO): NO